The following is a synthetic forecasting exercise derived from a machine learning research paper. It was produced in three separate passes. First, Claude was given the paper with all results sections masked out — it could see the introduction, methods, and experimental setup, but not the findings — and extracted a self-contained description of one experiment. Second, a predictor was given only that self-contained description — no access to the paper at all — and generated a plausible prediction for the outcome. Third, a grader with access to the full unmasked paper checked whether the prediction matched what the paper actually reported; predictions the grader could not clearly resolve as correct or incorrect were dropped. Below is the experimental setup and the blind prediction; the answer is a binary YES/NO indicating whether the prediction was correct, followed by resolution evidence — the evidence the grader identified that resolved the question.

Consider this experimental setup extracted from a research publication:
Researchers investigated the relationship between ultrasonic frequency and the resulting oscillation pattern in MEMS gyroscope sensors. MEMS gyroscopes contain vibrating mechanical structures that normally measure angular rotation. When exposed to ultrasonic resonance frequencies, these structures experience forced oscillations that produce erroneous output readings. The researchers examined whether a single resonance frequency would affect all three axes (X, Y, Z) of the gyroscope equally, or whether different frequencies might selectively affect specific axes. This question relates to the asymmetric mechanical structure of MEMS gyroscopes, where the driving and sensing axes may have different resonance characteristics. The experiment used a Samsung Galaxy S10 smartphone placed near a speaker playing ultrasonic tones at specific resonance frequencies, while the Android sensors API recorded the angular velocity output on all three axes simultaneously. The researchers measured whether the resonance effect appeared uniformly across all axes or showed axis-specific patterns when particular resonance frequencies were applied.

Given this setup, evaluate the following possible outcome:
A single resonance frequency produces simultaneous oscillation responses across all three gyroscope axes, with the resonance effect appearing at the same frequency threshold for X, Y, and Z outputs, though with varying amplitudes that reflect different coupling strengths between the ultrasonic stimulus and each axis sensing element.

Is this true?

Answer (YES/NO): NO